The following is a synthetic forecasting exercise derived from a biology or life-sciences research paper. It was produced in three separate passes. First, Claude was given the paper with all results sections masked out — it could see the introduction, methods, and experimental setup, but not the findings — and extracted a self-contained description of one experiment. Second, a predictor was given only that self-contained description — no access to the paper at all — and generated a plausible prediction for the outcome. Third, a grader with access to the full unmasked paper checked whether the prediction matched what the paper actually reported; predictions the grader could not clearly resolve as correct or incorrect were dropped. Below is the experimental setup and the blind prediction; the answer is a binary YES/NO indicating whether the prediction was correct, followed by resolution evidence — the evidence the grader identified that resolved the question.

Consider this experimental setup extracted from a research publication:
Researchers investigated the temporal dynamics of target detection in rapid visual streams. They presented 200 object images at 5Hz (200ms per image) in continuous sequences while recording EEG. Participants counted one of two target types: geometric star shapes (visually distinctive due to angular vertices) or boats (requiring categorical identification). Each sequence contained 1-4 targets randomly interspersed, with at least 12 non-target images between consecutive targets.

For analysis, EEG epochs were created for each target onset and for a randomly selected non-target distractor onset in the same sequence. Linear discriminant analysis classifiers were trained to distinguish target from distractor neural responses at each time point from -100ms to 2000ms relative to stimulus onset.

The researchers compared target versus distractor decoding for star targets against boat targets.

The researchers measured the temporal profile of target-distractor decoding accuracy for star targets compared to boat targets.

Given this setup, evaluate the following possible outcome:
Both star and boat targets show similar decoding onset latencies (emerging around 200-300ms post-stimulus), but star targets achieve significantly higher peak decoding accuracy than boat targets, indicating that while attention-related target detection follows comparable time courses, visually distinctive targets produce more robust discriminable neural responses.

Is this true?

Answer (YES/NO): NO